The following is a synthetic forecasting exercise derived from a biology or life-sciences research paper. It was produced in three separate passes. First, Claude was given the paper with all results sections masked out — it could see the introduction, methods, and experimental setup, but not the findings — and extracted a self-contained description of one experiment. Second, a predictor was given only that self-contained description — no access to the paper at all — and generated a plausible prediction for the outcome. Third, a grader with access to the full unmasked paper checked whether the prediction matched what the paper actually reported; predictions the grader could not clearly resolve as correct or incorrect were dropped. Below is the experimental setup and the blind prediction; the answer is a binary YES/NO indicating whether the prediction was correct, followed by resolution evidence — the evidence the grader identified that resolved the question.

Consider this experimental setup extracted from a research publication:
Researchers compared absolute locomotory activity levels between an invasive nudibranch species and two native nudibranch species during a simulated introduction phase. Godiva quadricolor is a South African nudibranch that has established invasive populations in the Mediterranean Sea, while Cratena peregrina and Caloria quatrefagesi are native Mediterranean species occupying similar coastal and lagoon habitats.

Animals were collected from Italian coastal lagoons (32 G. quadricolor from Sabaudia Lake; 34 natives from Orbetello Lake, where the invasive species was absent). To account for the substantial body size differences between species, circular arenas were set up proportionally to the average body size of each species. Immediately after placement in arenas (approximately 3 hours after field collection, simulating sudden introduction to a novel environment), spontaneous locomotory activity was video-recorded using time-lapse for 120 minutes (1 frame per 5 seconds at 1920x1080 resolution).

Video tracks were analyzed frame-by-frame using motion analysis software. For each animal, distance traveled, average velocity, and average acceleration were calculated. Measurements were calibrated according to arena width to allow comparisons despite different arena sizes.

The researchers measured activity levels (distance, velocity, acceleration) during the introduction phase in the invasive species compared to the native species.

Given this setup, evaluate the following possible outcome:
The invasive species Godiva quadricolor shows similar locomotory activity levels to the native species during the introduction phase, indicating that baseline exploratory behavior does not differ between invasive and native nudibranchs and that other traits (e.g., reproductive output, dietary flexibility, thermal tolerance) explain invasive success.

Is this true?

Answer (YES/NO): NO